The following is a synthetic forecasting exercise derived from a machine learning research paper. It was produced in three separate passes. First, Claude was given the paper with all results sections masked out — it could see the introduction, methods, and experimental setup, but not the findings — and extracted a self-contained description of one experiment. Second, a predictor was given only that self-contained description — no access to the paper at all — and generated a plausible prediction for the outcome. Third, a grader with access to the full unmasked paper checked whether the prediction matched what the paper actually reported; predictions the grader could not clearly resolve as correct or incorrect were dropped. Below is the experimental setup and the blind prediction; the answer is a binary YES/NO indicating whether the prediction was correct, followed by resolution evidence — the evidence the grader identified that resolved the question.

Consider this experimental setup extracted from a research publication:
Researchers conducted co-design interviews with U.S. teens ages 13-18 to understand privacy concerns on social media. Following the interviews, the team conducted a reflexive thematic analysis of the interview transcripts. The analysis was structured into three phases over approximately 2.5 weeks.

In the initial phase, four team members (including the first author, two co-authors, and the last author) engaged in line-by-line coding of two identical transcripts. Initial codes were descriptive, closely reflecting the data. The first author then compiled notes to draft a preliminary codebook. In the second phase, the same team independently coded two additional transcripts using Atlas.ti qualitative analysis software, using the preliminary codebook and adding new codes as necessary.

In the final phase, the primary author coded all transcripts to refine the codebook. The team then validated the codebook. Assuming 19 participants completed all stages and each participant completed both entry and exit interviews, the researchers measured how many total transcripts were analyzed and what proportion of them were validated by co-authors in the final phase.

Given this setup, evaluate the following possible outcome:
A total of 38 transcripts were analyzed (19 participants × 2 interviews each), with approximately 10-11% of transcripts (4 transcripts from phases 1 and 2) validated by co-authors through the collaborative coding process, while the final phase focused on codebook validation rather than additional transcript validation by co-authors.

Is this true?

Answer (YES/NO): NO